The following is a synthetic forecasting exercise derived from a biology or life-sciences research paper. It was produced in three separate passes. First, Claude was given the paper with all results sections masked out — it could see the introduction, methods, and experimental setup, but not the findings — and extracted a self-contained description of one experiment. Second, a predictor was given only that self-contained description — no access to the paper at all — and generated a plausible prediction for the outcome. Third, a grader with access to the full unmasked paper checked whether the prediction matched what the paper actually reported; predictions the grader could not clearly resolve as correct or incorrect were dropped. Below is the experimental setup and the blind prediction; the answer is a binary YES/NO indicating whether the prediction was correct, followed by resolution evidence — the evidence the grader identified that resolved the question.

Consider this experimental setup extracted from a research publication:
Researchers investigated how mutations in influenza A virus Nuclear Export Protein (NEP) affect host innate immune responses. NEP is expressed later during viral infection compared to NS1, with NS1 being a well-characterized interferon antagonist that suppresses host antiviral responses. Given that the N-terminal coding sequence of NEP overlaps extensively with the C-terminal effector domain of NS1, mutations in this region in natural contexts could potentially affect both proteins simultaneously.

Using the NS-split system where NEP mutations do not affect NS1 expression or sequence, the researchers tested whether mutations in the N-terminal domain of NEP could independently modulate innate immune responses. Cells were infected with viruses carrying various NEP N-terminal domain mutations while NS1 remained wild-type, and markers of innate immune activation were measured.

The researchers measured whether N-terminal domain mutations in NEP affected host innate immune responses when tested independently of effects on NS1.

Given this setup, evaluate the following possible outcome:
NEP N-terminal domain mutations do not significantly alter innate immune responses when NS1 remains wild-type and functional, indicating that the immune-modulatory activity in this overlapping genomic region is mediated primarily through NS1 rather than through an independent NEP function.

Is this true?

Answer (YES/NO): NO